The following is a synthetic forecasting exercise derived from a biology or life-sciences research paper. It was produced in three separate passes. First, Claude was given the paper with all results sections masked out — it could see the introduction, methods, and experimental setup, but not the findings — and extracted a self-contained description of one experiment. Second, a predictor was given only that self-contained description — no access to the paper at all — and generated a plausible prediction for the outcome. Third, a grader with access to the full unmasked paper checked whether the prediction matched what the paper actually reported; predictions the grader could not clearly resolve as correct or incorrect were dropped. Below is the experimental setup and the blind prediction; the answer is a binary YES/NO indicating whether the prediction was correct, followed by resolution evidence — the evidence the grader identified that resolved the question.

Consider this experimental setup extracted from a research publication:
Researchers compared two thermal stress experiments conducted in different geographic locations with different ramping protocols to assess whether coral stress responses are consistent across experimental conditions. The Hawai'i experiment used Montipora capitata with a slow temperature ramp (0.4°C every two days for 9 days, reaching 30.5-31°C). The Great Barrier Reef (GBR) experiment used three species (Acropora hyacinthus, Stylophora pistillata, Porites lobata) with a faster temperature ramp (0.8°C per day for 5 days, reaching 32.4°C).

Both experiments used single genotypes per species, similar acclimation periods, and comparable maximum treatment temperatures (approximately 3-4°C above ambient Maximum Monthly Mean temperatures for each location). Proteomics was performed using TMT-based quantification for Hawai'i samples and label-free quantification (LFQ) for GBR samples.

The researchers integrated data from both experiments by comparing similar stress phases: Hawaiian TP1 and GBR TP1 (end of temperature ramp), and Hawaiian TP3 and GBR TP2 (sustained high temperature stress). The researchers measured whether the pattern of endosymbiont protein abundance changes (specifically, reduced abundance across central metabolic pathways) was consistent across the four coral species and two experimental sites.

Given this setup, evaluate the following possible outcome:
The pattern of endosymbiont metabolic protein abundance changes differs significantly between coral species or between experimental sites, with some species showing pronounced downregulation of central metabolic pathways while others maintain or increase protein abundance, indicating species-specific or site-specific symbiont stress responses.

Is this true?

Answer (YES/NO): NO